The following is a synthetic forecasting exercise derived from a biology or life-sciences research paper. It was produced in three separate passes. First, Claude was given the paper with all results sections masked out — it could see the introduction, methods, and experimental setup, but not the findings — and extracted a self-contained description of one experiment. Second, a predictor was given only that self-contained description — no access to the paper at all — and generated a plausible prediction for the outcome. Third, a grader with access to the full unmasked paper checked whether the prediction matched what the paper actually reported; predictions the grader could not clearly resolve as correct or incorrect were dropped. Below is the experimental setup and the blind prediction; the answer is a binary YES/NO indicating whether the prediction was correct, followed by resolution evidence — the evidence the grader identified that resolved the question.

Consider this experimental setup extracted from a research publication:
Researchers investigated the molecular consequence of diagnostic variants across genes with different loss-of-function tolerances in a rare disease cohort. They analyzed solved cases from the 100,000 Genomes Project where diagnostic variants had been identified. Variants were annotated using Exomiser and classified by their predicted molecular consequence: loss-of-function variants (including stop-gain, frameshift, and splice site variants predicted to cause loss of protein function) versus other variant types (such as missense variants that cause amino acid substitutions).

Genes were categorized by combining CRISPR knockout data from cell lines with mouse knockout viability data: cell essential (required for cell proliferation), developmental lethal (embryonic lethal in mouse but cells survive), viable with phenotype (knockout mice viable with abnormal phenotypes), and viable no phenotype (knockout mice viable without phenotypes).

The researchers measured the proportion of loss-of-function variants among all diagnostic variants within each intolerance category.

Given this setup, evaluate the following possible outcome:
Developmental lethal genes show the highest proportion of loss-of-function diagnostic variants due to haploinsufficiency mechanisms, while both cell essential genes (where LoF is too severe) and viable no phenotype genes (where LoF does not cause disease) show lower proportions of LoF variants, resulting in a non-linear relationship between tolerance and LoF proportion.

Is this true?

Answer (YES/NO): YES